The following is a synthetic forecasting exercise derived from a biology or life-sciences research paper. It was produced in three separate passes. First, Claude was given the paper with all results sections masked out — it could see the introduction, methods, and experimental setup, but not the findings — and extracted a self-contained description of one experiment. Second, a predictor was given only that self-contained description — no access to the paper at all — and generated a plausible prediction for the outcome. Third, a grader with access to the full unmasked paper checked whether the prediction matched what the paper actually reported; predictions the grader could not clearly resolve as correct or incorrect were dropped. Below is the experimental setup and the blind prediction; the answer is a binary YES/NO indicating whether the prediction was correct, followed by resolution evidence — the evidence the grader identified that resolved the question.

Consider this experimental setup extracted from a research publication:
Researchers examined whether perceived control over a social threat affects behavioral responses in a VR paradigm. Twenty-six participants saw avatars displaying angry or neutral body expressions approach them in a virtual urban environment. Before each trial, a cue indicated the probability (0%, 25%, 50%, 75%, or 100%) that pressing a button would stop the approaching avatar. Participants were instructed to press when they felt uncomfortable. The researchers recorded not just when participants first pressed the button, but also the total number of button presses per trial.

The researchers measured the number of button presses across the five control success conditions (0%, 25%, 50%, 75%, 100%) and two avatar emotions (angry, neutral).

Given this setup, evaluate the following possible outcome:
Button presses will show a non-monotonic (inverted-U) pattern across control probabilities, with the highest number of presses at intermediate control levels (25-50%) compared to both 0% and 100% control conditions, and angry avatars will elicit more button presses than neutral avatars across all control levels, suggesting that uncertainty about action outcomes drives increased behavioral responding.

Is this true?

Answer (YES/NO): NO